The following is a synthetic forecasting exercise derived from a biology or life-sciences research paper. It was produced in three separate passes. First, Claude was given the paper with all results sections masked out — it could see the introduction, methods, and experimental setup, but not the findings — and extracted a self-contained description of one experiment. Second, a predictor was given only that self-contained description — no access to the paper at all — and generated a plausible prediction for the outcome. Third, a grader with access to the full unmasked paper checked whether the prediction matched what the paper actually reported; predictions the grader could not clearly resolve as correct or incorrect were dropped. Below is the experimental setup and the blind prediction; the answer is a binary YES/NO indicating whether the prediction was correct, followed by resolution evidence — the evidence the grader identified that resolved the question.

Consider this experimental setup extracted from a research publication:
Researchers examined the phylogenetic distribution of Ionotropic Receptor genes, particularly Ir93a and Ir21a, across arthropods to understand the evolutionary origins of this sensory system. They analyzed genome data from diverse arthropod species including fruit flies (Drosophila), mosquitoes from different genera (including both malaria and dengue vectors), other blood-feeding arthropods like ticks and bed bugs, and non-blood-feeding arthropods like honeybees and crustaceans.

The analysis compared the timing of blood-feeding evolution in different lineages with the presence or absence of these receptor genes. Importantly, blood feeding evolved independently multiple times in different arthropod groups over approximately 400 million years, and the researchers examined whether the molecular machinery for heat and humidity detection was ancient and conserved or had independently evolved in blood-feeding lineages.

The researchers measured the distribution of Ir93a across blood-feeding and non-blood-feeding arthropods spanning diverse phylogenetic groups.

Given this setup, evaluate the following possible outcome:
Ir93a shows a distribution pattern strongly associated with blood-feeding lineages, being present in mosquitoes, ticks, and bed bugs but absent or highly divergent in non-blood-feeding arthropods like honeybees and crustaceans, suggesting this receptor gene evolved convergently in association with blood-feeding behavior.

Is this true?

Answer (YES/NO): NO